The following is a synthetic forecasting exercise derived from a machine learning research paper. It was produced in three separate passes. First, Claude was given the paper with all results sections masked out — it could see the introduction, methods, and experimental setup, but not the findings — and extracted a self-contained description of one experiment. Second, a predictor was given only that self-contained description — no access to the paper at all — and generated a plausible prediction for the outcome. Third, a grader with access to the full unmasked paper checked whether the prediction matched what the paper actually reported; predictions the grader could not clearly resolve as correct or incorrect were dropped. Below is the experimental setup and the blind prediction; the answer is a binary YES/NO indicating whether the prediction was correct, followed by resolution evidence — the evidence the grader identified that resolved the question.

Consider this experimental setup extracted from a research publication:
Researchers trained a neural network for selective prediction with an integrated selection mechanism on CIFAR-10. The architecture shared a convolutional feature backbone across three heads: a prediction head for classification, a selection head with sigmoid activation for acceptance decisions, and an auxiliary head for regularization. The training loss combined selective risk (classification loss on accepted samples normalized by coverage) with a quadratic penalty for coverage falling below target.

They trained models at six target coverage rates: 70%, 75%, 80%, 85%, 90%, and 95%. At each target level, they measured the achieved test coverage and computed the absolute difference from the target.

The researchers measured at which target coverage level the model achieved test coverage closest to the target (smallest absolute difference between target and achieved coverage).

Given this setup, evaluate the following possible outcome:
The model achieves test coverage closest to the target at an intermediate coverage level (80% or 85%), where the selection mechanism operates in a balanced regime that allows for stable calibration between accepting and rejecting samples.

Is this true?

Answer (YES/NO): YES